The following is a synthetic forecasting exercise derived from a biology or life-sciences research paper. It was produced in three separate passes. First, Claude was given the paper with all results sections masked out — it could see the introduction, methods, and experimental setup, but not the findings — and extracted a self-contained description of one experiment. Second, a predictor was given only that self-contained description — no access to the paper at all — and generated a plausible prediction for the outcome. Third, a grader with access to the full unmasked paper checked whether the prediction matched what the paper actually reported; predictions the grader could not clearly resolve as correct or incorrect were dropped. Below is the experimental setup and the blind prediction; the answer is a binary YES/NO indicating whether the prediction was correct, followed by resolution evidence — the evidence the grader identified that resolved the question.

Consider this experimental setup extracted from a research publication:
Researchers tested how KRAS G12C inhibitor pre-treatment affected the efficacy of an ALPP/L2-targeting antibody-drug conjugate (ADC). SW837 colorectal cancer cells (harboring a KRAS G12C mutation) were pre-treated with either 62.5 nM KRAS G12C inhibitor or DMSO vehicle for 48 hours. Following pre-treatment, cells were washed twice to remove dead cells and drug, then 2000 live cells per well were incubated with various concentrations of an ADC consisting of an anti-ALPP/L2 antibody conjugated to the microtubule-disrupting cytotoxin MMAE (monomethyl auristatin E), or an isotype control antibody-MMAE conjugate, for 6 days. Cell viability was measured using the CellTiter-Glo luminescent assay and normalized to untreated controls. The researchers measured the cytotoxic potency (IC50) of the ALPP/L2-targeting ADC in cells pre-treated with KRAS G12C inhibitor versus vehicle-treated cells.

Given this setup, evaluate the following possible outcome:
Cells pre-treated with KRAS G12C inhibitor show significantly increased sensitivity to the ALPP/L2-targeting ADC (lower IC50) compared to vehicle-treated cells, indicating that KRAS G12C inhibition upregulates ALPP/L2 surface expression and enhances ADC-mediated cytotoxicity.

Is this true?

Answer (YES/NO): YES